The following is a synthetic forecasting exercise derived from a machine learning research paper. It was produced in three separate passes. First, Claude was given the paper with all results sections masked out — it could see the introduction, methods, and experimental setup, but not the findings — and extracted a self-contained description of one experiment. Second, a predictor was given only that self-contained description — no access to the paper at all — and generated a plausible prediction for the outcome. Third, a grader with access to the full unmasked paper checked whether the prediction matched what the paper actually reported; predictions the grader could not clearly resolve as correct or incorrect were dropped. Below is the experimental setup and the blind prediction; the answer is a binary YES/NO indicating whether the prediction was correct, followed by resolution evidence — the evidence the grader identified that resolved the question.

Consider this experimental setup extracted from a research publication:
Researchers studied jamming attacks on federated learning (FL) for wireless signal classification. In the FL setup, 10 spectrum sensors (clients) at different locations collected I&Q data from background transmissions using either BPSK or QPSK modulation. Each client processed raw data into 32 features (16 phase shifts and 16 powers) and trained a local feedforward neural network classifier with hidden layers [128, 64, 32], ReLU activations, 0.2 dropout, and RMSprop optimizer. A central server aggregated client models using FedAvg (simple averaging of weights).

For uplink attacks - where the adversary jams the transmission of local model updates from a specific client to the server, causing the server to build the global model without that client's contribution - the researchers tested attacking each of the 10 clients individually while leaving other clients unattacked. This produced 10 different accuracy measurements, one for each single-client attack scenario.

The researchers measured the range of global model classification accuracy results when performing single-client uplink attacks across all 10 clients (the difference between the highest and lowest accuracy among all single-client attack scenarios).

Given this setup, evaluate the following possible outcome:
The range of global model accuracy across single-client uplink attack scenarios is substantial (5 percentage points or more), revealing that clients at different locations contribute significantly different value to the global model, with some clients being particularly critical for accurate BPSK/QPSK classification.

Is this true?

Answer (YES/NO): YES